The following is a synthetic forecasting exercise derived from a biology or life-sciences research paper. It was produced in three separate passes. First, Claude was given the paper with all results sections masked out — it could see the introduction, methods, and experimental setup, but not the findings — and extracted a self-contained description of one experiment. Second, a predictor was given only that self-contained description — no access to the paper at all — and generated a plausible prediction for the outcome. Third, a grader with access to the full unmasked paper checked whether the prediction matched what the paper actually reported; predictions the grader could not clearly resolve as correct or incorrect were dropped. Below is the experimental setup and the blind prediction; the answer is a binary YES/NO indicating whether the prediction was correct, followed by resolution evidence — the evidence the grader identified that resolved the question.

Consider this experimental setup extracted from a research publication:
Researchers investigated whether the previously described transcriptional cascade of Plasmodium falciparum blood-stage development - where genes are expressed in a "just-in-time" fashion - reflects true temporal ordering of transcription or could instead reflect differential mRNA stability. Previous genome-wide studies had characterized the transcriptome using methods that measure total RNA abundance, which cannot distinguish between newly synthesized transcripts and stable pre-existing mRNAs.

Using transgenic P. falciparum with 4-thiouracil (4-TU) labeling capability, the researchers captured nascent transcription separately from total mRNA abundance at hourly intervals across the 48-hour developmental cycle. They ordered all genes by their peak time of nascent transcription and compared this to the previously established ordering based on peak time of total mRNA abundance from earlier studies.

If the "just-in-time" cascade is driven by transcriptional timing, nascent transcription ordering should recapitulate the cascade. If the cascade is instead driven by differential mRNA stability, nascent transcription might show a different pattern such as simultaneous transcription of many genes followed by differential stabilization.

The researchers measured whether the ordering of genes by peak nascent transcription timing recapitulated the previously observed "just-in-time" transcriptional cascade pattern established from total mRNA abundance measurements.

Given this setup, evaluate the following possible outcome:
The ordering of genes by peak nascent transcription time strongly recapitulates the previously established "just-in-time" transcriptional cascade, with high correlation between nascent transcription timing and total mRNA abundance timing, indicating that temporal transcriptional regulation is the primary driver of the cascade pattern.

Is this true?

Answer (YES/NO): NO